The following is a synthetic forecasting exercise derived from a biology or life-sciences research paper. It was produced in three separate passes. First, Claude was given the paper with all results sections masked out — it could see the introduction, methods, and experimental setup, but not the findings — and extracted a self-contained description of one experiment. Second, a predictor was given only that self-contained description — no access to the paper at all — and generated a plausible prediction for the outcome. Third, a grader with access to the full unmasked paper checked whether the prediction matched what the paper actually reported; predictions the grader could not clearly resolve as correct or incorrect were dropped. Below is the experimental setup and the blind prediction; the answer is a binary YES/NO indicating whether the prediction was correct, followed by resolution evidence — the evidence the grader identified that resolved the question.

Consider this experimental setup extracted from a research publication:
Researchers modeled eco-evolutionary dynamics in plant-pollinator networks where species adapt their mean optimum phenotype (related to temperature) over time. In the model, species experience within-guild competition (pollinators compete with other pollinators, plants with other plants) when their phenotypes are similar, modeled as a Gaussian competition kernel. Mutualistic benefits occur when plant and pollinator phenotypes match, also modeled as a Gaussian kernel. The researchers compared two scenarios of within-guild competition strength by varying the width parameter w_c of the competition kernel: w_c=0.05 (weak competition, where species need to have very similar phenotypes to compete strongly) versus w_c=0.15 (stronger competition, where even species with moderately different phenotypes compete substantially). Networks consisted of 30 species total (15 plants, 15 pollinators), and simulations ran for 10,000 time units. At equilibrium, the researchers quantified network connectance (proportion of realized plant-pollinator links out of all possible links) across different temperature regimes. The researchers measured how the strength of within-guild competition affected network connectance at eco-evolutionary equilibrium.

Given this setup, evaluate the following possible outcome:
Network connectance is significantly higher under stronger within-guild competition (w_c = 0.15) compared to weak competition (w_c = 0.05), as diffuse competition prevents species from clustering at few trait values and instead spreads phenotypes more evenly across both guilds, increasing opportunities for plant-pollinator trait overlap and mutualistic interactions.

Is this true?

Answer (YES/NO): NO